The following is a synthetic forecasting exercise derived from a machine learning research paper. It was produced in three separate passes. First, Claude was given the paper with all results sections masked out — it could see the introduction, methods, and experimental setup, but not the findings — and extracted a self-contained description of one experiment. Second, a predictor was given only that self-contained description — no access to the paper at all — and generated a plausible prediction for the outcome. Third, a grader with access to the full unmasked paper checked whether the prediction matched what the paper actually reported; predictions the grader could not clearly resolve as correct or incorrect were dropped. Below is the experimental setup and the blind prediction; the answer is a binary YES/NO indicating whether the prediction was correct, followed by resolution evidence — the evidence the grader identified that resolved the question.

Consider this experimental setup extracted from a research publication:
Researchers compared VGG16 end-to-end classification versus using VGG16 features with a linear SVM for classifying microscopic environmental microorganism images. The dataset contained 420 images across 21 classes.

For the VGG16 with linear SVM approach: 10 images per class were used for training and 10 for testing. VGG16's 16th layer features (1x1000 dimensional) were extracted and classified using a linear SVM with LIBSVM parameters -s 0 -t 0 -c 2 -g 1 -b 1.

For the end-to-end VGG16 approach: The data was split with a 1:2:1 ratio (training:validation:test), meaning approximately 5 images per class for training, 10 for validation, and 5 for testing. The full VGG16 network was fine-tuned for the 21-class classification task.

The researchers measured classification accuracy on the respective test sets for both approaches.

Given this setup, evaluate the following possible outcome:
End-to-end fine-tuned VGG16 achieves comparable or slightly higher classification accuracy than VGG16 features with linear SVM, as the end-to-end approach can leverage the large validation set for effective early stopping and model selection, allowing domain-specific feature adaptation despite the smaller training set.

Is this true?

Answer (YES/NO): NO